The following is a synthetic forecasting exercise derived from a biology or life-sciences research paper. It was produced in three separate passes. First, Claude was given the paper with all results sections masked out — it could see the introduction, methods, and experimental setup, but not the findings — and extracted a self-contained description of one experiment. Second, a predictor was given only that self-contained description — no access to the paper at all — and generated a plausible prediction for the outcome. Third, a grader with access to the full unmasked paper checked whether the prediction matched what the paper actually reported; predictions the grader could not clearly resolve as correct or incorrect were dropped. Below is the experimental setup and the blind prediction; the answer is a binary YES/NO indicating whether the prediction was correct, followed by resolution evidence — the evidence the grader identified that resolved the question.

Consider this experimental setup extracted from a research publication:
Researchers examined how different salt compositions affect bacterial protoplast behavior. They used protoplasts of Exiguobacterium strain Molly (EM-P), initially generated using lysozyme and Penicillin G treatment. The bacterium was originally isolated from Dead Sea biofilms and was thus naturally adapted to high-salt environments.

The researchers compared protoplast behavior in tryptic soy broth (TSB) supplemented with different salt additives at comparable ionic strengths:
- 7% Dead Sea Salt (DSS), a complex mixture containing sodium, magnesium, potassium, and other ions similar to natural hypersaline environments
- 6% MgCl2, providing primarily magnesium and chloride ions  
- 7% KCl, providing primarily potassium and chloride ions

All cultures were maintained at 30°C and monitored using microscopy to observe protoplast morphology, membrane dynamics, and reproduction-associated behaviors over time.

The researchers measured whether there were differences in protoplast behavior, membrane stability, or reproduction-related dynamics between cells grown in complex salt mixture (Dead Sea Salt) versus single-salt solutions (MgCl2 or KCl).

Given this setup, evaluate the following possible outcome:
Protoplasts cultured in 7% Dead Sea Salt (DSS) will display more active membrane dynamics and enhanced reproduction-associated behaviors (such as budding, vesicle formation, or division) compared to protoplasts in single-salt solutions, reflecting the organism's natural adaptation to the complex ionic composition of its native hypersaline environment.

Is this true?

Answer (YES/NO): NO